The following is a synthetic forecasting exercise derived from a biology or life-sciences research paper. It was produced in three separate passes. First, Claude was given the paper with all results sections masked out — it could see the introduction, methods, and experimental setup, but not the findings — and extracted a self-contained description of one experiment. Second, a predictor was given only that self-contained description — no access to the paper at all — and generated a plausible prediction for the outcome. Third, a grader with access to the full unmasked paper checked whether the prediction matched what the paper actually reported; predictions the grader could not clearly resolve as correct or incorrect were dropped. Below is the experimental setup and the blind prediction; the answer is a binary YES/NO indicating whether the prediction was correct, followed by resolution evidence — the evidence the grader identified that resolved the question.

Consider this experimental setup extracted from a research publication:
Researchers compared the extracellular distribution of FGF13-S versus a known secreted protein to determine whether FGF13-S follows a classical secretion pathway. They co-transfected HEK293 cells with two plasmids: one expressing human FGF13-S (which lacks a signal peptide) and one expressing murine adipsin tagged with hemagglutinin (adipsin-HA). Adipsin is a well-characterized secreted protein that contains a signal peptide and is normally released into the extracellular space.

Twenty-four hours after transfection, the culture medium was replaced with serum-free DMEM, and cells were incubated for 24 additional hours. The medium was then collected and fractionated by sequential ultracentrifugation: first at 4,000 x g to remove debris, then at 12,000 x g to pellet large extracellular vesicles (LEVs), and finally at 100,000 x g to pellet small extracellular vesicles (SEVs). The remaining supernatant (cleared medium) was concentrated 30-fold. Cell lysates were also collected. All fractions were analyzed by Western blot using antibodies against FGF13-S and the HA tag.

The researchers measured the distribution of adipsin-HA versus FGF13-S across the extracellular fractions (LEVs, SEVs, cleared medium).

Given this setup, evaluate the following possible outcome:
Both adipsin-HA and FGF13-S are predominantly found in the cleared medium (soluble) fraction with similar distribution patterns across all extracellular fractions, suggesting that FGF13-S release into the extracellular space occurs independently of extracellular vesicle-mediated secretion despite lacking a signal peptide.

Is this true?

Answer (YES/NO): NO